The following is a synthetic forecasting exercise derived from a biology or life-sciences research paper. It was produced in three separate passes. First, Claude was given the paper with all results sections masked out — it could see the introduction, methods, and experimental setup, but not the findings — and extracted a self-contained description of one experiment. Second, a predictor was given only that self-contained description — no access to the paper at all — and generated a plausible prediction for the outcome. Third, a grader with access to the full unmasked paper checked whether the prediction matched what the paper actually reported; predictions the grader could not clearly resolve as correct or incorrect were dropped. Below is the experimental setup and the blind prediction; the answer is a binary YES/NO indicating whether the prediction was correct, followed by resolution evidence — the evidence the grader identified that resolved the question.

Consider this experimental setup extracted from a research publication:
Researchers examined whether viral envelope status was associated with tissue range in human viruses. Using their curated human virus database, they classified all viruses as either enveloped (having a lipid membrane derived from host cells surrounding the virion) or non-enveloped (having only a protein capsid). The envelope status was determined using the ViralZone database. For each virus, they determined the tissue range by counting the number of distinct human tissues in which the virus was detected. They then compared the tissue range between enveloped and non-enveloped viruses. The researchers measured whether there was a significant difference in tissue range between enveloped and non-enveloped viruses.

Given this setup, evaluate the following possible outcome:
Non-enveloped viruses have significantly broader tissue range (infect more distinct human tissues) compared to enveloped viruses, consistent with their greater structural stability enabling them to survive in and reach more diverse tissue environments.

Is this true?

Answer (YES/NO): NO